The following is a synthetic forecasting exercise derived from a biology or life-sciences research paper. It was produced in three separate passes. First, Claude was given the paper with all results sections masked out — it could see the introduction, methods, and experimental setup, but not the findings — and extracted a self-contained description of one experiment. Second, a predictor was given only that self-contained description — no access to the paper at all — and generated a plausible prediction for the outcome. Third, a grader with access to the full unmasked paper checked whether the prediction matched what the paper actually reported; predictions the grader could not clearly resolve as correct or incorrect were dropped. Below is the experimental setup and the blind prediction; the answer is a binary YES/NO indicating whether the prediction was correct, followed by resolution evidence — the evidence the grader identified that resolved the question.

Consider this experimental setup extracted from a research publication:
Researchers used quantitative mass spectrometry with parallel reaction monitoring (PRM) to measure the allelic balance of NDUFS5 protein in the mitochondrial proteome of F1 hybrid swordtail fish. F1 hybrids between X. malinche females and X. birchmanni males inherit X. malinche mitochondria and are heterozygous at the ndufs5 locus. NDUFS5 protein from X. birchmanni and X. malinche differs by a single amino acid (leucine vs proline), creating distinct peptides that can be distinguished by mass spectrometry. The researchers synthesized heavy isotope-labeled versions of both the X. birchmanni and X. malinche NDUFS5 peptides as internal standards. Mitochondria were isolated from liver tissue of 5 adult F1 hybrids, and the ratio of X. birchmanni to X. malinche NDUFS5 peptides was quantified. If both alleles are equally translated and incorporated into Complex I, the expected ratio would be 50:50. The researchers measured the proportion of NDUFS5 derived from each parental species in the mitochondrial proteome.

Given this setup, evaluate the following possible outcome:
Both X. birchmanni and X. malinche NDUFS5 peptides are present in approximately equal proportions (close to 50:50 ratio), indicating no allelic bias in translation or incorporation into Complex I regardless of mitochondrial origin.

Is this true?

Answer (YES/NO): NO